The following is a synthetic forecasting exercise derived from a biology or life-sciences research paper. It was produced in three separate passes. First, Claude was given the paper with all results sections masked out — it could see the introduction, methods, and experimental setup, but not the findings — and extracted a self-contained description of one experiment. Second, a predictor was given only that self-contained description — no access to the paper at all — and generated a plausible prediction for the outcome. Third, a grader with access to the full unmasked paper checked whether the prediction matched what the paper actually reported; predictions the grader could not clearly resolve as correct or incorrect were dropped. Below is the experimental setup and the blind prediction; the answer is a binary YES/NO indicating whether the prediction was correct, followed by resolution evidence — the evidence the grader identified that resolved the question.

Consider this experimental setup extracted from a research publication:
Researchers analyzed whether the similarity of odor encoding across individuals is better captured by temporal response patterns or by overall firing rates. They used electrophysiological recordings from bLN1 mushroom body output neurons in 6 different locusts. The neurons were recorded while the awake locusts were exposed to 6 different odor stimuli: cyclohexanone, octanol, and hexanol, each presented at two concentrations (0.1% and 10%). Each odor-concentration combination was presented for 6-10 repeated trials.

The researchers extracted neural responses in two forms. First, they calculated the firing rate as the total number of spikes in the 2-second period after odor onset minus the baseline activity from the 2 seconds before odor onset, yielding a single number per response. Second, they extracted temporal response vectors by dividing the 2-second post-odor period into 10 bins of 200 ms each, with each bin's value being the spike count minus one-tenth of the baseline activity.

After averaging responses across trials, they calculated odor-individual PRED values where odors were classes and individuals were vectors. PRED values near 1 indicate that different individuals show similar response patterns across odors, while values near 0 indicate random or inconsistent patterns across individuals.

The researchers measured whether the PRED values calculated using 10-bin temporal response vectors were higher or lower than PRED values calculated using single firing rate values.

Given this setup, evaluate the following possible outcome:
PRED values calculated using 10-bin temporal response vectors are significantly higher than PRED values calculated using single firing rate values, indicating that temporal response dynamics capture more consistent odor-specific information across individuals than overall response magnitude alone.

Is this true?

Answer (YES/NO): NO